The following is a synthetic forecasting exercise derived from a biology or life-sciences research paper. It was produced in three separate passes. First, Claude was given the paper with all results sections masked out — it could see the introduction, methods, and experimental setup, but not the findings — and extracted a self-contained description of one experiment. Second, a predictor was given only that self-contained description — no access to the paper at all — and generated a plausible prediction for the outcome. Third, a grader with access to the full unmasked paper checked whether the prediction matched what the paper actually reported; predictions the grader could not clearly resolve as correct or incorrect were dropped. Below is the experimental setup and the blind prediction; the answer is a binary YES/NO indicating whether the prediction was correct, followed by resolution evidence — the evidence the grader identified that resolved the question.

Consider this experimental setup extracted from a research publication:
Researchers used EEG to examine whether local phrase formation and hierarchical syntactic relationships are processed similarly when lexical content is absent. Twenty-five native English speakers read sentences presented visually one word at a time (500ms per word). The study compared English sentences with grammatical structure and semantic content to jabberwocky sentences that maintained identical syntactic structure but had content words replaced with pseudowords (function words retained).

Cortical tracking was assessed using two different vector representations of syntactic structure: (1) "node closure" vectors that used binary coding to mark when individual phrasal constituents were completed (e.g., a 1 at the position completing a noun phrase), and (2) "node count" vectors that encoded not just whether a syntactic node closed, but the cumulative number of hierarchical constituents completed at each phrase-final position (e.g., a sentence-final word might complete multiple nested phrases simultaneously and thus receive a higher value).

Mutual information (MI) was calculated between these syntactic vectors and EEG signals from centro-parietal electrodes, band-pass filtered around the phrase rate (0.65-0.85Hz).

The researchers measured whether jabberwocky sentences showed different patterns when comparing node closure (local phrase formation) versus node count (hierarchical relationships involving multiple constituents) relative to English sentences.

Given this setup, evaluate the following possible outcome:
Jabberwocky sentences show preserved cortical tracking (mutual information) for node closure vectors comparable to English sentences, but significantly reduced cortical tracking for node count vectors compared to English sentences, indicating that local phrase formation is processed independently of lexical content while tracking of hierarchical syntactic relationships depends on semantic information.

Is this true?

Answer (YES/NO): NO